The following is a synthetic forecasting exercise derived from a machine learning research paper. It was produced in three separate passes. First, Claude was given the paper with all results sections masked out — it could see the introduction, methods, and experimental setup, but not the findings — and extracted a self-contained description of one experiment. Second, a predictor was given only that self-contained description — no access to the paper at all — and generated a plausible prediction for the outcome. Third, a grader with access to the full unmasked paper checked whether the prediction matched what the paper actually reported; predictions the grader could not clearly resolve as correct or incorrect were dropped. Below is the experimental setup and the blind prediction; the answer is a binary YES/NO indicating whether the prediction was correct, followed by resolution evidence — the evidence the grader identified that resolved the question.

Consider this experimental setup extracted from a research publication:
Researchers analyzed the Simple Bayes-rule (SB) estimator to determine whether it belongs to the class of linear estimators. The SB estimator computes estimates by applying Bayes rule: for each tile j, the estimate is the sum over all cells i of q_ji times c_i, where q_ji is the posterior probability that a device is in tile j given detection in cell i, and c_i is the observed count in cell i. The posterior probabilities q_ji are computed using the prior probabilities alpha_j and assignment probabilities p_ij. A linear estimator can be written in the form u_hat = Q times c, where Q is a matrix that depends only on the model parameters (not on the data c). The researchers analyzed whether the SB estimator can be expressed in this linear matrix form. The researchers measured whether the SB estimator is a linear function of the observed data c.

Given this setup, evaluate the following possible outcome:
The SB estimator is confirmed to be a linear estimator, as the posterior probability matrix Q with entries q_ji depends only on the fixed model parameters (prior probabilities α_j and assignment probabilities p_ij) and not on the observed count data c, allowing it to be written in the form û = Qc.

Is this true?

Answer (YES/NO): YES